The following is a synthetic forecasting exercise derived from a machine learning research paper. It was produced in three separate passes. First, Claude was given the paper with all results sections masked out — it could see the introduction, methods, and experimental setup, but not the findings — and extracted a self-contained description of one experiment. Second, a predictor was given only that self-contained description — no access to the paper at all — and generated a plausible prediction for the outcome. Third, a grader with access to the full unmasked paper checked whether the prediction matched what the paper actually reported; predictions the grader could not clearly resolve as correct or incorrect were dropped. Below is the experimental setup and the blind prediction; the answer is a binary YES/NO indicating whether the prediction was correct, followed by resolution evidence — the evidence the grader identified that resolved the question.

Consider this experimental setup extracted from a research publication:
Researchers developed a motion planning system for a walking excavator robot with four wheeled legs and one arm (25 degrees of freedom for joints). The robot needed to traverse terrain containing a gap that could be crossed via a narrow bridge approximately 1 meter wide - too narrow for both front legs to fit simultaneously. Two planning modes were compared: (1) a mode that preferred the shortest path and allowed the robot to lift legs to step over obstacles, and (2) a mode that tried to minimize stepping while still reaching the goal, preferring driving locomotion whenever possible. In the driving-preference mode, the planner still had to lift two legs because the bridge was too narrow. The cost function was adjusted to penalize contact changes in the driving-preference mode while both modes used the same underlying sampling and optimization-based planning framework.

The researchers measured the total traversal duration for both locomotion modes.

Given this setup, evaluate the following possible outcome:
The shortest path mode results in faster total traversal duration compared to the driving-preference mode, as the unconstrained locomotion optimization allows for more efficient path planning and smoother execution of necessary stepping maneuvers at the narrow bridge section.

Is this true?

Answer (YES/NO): YES